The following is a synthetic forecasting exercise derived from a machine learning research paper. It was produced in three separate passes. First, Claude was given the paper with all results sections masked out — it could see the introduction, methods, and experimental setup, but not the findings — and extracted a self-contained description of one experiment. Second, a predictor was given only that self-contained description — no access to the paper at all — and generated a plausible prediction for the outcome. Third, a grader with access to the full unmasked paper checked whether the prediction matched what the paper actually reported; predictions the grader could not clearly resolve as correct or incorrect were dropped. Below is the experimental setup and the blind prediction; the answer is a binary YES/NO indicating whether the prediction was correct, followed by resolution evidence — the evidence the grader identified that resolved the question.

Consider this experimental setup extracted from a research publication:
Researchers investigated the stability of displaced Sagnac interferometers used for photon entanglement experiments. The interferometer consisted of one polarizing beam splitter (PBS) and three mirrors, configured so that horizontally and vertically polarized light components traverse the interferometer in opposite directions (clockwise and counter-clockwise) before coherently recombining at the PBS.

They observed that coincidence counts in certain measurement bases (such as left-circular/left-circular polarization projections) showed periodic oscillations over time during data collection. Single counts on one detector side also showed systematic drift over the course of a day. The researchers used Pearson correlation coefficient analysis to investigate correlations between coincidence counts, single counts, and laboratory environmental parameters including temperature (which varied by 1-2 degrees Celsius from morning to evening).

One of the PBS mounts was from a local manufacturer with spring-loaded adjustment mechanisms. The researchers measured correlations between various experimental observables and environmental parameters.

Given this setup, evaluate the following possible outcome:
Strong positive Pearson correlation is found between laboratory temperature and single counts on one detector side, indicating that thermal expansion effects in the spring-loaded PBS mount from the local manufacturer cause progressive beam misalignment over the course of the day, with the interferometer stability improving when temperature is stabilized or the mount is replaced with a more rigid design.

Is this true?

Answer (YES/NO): YES